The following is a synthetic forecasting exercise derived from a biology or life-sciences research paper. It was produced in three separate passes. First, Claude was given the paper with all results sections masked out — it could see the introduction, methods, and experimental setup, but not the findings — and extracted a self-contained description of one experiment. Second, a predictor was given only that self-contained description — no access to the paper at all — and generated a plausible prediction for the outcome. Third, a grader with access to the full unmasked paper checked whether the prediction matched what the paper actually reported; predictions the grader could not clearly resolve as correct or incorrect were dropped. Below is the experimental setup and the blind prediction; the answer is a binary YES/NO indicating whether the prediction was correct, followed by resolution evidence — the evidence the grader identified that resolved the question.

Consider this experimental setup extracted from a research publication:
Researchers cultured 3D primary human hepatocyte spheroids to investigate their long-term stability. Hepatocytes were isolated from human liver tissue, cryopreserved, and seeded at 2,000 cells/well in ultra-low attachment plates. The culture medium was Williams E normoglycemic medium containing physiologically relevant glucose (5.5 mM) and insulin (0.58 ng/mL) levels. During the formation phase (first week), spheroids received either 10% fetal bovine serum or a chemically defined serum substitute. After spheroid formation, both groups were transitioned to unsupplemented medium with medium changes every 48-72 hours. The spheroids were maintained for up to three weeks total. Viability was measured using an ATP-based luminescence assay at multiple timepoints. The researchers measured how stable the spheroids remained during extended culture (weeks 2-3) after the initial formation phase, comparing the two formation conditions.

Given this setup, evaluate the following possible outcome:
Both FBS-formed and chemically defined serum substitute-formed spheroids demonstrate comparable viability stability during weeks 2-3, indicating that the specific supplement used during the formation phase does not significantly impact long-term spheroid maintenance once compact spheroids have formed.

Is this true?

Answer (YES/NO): NO